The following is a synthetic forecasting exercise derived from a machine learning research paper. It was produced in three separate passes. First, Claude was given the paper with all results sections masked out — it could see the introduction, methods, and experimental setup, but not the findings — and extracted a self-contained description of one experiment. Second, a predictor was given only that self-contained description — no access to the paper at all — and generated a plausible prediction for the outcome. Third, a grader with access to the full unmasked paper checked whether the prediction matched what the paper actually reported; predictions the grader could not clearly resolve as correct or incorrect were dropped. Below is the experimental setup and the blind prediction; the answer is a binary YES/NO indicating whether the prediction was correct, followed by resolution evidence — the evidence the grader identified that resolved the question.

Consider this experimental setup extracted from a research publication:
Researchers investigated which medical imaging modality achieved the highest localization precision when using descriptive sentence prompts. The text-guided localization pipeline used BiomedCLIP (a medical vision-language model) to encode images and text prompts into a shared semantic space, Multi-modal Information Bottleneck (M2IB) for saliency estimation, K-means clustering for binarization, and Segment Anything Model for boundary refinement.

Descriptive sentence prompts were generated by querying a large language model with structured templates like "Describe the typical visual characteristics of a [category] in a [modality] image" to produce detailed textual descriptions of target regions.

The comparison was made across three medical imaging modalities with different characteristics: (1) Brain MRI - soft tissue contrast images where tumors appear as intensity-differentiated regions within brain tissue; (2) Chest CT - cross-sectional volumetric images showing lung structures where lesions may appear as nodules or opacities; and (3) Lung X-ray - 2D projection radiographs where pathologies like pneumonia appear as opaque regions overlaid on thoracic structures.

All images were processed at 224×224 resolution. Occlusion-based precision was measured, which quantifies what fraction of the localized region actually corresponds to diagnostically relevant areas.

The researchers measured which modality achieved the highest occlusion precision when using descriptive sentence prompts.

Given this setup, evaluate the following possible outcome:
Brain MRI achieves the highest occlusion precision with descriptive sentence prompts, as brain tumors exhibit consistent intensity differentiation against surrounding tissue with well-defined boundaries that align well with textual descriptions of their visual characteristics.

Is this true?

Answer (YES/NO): NO